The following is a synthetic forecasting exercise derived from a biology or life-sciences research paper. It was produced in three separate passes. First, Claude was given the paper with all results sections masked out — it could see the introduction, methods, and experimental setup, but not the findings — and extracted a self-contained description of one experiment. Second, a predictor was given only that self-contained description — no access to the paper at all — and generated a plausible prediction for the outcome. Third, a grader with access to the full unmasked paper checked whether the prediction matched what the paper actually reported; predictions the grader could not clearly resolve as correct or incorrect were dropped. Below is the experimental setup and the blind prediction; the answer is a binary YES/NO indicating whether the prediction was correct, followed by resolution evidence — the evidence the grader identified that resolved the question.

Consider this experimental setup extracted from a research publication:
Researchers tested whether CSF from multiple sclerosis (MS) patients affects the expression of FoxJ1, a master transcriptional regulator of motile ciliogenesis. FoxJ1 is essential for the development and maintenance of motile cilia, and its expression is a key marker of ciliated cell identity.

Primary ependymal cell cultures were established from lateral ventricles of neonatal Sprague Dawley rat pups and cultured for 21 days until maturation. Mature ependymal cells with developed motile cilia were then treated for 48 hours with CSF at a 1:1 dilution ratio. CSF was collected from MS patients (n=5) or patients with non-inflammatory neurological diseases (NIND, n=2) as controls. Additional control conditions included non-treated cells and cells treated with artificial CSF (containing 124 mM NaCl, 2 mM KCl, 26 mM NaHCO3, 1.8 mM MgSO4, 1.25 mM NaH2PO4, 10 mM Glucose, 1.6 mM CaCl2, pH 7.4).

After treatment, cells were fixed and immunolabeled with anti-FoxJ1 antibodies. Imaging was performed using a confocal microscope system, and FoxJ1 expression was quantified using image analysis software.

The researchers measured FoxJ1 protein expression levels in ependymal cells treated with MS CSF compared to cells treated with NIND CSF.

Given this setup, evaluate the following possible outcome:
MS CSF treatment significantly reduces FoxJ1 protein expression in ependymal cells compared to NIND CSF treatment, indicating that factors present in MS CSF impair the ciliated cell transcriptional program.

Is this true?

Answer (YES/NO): NO